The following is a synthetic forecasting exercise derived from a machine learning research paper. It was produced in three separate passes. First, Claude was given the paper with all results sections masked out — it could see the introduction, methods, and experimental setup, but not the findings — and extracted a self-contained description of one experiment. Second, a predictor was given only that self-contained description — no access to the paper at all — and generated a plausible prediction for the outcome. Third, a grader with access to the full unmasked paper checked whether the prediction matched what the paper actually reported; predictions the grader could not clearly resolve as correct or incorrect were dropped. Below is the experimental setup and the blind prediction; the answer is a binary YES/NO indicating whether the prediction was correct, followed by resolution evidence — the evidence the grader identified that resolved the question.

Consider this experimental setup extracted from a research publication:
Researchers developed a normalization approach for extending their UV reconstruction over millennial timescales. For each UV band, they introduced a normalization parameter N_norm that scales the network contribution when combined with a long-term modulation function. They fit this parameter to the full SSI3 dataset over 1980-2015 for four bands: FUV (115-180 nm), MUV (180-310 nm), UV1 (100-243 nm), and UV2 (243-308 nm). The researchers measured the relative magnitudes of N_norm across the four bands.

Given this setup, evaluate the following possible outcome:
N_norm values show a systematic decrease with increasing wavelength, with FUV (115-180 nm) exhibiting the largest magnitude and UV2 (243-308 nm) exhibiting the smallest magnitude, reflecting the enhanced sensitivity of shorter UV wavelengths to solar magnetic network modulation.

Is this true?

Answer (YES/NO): YES